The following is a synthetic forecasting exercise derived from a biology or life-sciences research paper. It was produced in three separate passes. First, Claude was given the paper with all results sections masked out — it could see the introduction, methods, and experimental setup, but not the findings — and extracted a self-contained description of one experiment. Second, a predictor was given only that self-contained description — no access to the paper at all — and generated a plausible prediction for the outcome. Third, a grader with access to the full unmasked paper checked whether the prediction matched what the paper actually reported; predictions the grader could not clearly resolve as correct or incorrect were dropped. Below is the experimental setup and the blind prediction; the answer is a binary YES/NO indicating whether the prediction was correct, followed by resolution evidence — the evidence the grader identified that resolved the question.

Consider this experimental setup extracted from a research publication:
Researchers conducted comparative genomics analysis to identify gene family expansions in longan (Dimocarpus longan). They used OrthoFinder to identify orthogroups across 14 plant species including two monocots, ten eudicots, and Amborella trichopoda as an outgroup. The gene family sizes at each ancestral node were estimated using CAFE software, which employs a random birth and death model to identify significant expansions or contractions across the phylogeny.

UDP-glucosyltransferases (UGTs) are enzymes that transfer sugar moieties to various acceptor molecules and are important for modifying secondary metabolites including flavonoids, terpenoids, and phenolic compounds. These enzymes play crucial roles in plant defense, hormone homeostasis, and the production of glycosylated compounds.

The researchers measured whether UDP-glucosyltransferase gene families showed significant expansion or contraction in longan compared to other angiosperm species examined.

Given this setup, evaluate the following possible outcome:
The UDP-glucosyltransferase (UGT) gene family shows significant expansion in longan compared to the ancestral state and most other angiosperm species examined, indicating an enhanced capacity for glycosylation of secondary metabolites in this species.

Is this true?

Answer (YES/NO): YES